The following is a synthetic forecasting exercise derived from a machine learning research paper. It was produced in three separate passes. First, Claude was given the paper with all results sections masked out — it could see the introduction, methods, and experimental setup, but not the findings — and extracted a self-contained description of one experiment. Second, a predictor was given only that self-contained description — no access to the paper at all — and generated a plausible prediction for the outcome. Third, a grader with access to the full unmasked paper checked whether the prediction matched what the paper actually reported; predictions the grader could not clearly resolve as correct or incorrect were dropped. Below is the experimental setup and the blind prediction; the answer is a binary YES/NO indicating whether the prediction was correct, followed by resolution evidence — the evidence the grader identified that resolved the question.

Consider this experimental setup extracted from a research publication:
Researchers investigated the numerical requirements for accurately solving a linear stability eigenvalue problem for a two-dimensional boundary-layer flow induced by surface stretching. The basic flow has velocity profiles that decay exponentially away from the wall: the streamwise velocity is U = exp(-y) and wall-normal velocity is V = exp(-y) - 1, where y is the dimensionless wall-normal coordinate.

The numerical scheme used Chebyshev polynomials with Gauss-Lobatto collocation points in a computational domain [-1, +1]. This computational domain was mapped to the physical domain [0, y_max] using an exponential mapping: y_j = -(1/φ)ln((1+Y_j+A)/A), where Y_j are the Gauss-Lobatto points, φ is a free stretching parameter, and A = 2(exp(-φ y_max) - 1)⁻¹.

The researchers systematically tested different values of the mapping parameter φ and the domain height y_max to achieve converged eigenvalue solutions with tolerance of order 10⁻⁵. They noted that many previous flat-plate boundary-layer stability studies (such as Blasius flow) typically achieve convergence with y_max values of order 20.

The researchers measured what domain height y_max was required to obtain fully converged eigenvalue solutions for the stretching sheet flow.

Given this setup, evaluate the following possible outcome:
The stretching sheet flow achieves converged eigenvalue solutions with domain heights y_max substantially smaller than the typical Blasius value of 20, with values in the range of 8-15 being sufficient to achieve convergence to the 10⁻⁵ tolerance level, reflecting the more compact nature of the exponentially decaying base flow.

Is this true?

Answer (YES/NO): NO